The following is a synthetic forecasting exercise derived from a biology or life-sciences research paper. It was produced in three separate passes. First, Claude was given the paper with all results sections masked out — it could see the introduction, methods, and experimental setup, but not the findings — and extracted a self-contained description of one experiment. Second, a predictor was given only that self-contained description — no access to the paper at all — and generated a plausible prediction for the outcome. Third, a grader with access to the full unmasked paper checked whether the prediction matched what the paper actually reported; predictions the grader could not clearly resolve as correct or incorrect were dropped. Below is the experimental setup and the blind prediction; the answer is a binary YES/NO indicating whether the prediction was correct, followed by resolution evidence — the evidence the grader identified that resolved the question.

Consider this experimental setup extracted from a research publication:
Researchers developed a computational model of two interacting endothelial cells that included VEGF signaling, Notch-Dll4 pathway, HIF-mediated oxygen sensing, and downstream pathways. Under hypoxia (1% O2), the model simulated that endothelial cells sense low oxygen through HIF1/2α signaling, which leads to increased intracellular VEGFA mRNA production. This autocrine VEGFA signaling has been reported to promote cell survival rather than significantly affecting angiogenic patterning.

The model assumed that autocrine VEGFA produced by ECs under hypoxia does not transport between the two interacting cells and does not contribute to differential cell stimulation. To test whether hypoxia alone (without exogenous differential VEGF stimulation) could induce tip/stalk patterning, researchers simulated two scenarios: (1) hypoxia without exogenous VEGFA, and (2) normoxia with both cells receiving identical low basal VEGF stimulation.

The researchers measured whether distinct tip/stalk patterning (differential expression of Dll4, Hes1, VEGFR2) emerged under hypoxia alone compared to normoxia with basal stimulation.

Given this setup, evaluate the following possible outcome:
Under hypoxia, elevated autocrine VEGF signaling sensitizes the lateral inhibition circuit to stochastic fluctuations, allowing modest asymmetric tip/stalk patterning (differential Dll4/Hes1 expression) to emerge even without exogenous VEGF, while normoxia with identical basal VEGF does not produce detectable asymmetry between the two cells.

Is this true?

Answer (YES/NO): NO